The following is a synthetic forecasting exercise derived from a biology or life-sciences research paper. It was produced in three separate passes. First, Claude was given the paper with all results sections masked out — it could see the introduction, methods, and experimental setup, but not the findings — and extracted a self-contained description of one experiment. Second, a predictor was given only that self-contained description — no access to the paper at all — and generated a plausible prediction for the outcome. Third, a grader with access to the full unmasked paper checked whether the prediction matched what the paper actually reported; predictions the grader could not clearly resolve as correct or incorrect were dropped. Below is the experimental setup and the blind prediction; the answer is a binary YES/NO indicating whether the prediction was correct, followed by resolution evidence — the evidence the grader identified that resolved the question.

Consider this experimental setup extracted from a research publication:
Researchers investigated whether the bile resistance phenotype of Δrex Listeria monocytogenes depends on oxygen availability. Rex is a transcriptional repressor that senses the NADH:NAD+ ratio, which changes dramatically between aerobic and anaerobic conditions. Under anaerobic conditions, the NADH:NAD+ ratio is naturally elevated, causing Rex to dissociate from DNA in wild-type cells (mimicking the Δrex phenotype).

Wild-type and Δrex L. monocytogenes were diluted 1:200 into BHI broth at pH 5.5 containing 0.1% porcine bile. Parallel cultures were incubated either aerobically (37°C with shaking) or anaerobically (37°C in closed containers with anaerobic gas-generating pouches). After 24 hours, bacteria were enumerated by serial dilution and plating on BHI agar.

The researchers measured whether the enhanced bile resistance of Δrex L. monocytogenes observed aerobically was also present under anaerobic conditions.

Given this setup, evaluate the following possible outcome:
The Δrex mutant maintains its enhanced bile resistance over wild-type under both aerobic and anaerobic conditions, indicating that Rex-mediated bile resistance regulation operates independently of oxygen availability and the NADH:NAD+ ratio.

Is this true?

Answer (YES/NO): NO